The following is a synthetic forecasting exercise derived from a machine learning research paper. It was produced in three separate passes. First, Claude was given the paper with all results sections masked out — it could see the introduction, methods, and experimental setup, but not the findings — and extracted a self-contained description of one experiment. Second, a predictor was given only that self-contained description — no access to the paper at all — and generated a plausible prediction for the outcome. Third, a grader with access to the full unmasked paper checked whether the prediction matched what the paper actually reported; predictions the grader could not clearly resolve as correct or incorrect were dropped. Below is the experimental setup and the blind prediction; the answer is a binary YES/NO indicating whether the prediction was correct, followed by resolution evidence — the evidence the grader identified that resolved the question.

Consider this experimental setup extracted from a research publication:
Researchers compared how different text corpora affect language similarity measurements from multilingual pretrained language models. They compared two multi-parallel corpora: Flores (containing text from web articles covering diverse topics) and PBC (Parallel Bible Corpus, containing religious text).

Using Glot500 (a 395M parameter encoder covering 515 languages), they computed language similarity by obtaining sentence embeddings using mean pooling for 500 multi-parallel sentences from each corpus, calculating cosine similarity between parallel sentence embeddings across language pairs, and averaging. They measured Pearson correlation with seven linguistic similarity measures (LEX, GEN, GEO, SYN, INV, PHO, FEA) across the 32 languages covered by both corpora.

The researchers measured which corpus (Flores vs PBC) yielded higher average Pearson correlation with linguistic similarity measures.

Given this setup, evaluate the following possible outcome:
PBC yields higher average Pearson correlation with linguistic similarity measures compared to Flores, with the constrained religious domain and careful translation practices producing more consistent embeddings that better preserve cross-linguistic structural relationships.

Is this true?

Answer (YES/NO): NO